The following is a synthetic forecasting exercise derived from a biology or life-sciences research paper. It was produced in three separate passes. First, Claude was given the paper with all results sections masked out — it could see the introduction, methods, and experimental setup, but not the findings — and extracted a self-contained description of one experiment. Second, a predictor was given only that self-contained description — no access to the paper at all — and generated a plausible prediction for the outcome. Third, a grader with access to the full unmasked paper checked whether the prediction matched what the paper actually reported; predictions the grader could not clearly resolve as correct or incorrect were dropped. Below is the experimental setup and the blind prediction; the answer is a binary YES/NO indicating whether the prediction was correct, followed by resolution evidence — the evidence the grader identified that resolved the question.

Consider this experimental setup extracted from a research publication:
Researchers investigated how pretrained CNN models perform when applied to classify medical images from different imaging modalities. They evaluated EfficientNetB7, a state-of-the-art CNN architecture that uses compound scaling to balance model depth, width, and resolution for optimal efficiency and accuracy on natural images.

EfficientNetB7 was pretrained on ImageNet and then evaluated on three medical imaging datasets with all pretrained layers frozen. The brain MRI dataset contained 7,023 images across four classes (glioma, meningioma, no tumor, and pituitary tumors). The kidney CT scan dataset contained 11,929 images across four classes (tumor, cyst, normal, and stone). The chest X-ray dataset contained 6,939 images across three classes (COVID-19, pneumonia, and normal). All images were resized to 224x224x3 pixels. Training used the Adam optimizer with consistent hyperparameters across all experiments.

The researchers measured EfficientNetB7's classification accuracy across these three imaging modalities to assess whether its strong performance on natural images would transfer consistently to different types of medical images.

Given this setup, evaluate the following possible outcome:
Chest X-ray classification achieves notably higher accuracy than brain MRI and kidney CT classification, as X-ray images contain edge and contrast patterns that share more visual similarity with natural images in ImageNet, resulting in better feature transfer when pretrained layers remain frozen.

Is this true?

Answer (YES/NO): NO